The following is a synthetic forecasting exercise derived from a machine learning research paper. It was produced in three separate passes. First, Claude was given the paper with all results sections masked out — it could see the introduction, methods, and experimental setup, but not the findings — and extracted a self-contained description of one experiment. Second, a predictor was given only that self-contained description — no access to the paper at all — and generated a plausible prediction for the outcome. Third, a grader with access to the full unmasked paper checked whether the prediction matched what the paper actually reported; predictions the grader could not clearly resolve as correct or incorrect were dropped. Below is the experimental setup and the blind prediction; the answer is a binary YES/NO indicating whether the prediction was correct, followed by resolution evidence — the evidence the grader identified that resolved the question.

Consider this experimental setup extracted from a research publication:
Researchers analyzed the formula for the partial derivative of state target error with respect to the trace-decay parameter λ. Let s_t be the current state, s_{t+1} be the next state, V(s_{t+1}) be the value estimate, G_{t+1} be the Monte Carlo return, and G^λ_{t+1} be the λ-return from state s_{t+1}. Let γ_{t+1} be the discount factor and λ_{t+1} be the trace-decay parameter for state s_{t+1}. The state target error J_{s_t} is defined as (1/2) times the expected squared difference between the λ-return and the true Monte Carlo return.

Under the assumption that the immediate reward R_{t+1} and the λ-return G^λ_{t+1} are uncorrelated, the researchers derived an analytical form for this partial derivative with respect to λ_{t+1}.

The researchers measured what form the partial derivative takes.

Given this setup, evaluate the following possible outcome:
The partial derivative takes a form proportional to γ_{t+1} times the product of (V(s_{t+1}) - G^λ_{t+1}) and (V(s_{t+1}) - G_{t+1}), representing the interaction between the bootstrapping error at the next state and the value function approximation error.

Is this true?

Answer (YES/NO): NO